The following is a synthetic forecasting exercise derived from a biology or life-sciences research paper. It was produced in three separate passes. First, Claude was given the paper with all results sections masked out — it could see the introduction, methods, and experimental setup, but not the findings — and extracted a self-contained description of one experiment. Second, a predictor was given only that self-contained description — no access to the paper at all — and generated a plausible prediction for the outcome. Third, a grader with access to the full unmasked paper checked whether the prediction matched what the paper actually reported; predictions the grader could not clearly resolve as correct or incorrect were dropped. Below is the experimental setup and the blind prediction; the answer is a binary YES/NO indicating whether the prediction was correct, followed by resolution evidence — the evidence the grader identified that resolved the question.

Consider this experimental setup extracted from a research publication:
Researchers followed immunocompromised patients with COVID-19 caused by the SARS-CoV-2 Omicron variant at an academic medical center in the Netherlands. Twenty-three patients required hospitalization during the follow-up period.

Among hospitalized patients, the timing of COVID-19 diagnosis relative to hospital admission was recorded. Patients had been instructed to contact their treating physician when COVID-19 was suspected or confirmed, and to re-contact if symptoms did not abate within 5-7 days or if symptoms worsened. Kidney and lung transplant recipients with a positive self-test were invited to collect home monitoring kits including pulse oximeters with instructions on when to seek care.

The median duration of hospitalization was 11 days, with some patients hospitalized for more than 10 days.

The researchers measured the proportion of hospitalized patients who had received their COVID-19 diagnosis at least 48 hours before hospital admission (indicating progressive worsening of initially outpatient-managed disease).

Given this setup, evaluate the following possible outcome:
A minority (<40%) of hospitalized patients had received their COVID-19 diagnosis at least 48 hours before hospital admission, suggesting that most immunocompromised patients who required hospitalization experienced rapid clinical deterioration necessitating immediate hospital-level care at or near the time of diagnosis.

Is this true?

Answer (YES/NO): NO